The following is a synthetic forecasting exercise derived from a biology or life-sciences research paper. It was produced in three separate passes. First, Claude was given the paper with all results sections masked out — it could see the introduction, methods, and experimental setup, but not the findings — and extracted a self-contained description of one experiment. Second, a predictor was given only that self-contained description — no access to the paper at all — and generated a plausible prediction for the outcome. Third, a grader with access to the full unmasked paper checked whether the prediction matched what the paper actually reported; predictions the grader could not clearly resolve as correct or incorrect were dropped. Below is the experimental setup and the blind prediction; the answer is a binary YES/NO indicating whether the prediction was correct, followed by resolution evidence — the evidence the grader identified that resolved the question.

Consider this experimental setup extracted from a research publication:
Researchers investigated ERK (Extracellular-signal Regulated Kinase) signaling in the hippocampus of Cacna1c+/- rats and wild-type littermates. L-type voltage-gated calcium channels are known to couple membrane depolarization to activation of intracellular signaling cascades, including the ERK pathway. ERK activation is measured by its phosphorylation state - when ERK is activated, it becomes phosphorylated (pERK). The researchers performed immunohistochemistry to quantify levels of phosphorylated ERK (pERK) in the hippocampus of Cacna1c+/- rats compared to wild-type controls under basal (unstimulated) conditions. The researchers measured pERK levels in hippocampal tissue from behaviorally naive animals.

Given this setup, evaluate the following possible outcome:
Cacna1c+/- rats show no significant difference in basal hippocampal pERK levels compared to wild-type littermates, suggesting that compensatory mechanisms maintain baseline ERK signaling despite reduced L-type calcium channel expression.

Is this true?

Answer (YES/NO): NO